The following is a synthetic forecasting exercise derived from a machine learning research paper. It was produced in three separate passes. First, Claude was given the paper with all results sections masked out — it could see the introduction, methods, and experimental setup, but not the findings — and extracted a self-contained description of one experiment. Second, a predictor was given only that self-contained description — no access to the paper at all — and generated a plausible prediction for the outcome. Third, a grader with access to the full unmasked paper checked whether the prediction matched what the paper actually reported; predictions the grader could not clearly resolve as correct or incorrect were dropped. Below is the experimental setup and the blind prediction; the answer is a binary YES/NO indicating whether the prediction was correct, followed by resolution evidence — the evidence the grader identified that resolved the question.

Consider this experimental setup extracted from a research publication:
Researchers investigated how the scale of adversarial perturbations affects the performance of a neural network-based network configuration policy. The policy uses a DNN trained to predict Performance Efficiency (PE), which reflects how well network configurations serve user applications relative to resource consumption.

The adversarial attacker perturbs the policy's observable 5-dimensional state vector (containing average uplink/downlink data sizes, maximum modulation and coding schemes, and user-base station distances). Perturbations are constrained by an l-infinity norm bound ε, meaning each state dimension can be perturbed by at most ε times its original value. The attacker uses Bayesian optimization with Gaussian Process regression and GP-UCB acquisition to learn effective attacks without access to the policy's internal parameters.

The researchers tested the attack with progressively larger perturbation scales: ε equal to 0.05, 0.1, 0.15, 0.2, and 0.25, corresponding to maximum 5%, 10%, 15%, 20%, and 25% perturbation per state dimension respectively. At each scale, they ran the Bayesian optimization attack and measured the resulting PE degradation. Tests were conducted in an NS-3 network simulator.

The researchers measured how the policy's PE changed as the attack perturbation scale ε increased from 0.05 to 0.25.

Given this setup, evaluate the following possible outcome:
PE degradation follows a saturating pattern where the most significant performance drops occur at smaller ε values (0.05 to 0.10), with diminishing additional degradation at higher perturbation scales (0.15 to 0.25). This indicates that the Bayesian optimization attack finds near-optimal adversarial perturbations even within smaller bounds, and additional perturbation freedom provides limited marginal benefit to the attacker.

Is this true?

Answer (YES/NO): NO